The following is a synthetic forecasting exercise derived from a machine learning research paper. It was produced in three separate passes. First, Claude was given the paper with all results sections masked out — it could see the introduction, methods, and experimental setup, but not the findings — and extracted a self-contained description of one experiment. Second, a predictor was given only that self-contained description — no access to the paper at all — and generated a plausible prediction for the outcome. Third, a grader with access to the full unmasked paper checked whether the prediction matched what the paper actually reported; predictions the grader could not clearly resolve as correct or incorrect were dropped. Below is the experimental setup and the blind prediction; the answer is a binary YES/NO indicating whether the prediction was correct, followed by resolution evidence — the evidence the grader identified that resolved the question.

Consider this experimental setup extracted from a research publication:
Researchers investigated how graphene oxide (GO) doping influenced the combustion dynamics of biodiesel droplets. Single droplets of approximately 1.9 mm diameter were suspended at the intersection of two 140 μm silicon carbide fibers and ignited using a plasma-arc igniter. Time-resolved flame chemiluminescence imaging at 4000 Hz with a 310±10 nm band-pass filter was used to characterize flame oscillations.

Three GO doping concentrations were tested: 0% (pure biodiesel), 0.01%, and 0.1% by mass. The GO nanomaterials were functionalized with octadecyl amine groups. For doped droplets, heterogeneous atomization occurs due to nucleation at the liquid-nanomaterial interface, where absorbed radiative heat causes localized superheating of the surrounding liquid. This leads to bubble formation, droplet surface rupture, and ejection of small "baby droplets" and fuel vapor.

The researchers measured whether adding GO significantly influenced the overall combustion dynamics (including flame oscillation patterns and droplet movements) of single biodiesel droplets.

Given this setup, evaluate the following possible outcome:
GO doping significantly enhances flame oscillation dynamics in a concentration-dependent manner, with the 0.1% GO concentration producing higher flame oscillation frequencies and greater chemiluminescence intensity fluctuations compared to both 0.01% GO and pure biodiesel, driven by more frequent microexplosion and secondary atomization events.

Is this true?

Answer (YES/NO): NO